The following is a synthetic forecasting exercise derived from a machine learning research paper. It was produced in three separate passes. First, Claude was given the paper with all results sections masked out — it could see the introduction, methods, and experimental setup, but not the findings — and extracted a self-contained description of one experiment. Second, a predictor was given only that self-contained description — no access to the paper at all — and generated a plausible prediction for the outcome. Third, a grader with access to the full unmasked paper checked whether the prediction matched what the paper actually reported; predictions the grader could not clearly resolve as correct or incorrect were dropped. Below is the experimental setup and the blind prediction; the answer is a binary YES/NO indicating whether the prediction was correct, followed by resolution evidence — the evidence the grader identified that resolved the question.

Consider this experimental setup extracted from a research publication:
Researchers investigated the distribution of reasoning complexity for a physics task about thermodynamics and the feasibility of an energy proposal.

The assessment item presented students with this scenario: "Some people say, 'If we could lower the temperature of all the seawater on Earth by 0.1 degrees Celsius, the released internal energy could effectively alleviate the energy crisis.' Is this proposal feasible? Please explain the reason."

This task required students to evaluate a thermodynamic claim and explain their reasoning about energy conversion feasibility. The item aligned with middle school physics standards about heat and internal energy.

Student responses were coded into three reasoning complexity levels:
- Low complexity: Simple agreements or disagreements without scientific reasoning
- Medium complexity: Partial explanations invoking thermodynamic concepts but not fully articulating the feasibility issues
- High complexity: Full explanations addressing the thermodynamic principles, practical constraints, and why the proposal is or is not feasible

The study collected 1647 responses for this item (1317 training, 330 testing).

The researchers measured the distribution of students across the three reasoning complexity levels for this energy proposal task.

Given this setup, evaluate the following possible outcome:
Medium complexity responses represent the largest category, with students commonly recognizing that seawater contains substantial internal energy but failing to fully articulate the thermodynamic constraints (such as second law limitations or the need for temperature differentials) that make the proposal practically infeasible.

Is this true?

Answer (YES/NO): YES